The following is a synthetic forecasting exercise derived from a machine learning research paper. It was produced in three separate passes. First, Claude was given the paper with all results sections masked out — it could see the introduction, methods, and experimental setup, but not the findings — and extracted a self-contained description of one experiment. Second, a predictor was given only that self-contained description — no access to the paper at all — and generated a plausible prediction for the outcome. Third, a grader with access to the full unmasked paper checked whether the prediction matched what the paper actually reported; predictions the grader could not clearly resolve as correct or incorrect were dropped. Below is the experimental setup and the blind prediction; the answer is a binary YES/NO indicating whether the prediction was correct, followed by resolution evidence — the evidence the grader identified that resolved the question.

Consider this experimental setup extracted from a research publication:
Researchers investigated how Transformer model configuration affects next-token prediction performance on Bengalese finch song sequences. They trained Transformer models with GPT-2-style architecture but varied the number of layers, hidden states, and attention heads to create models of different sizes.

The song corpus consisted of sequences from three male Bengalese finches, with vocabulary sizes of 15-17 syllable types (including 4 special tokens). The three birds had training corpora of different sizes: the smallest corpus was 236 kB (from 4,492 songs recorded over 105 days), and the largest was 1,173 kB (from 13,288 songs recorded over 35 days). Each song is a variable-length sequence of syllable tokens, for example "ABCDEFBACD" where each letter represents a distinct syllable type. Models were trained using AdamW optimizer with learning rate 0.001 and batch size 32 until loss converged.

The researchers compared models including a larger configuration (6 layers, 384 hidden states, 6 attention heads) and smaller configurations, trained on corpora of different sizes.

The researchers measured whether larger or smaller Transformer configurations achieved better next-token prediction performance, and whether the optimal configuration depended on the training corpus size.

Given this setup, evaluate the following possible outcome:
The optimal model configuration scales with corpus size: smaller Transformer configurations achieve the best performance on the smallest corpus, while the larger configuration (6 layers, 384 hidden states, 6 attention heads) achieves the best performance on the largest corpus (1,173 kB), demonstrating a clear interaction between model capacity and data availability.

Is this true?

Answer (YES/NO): NO